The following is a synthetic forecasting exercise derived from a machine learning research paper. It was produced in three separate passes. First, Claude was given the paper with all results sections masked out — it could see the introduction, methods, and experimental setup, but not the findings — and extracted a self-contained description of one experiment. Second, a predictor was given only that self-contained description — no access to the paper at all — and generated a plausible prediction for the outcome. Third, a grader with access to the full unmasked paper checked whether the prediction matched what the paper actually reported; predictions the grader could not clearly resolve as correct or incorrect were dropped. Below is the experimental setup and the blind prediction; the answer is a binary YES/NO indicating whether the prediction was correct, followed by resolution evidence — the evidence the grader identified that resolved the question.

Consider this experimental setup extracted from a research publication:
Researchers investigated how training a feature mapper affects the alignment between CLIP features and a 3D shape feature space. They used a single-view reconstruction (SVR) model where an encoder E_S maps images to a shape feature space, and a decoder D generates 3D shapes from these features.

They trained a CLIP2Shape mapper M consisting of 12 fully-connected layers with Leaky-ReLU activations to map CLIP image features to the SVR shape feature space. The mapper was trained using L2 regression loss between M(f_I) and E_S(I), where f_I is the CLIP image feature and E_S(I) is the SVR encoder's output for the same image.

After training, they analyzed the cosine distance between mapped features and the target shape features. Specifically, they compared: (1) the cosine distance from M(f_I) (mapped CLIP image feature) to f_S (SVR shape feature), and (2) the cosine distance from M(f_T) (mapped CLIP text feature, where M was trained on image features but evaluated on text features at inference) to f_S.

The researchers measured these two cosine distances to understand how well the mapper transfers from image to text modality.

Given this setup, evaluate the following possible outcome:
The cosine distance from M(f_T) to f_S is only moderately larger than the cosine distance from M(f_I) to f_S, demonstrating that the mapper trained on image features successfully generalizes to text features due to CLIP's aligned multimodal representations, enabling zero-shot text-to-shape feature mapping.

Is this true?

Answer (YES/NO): NO